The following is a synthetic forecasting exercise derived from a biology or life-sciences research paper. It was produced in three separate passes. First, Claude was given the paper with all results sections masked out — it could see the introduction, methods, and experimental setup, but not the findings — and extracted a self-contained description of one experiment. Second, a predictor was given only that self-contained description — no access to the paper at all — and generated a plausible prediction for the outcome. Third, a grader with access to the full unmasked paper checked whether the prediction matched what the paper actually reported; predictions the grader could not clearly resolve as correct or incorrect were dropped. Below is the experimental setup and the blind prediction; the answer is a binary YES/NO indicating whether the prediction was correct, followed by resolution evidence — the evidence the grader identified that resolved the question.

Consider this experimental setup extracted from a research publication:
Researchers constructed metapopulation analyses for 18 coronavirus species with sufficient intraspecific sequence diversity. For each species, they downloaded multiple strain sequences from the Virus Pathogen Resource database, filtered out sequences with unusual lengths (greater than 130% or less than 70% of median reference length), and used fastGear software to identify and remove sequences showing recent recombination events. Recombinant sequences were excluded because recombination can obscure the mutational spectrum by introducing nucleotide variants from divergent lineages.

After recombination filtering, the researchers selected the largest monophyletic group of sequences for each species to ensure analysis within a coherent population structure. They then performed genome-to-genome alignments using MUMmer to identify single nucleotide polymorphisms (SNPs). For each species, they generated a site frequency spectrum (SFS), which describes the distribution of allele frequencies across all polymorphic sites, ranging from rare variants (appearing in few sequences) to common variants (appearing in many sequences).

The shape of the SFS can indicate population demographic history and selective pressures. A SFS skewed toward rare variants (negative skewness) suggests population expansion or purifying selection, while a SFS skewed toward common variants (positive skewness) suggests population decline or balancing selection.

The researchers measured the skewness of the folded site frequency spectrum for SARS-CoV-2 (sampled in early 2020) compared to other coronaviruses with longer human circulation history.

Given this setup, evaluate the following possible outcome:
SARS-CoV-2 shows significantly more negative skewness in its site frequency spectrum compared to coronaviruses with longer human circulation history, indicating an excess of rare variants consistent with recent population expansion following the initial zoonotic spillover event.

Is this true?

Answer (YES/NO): NO